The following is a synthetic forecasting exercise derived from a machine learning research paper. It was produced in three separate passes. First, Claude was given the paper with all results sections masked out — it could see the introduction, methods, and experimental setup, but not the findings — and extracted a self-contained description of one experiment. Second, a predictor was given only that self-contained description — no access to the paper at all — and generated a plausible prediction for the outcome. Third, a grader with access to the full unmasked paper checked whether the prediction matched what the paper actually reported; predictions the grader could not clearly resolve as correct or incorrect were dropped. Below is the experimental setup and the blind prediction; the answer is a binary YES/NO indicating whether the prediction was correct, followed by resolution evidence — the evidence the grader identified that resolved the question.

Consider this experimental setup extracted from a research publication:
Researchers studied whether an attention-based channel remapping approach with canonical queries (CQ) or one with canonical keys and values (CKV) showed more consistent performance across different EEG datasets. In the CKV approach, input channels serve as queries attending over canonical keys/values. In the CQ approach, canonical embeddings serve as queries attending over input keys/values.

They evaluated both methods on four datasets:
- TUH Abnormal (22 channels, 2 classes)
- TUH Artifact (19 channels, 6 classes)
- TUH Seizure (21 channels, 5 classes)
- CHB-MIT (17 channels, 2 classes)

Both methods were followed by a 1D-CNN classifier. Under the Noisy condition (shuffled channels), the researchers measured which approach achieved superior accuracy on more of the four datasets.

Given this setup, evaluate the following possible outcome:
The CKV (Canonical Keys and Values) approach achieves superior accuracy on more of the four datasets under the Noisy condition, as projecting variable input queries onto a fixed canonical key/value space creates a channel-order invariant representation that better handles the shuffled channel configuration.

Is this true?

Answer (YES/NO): NO